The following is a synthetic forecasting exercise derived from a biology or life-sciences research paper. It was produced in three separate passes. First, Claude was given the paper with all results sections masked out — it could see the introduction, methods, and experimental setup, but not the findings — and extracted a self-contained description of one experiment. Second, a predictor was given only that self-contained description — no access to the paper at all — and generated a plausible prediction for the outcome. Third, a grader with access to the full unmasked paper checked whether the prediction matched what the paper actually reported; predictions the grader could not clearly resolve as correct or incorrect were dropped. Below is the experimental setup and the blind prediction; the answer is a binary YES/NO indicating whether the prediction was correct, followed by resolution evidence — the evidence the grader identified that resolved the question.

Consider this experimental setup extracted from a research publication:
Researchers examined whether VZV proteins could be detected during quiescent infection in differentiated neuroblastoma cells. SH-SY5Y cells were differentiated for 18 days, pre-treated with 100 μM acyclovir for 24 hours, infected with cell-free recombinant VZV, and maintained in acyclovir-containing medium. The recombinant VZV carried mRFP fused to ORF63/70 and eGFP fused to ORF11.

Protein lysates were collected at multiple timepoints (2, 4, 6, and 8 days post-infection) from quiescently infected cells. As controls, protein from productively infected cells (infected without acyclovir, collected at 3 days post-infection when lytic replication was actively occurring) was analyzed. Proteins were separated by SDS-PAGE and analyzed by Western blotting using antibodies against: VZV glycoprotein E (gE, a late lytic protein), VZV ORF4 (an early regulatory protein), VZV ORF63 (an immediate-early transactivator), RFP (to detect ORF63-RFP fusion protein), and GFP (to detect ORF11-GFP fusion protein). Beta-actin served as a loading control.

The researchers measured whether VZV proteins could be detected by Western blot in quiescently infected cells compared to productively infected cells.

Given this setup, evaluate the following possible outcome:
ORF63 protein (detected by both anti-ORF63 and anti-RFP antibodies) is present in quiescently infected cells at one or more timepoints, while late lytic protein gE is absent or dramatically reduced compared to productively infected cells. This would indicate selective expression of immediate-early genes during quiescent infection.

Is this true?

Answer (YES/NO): NO